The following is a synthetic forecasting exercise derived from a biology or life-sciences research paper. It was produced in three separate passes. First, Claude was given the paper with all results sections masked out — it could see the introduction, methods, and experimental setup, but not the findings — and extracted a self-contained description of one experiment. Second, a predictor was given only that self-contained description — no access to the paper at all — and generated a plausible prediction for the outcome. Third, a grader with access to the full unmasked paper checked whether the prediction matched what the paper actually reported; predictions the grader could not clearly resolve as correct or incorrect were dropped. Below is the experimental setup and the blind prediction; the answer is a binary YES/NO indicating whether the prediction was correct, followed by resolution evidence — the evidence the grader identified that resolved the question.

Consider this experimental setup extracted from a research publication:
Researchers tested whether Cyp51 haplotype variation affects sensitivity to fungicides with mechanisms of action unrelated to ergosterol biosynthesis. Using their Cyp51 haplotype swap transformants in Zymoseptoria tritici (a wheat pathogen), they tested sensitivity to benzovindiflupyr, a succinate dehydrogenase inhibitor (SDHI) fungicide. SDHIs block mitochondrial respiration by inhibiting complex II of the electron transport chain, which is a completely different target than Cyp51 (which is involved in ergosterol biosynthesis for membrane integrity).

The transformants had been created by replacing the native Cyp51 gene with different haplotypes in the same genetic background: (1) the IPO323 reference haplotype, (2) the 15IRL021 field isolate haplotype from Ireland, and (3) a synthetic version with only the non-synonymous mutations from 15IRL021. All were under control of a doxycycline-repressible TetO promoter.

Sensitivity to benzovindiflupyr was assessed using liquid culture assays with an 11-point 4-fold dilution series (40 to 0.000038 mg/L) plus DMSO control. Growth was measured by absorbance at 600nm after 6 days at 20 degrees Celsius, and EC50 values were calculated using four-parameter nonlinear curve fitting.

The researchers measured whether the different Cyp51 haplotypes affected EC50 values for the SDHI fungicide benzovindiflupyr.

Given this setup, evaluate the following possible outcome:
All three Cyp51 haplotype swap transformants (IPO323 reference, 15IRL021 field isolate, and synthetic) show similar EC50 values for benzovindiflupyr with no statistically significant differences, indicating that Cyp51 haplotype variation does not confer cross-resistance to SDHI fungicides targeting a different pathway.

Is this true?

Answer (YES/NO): YES